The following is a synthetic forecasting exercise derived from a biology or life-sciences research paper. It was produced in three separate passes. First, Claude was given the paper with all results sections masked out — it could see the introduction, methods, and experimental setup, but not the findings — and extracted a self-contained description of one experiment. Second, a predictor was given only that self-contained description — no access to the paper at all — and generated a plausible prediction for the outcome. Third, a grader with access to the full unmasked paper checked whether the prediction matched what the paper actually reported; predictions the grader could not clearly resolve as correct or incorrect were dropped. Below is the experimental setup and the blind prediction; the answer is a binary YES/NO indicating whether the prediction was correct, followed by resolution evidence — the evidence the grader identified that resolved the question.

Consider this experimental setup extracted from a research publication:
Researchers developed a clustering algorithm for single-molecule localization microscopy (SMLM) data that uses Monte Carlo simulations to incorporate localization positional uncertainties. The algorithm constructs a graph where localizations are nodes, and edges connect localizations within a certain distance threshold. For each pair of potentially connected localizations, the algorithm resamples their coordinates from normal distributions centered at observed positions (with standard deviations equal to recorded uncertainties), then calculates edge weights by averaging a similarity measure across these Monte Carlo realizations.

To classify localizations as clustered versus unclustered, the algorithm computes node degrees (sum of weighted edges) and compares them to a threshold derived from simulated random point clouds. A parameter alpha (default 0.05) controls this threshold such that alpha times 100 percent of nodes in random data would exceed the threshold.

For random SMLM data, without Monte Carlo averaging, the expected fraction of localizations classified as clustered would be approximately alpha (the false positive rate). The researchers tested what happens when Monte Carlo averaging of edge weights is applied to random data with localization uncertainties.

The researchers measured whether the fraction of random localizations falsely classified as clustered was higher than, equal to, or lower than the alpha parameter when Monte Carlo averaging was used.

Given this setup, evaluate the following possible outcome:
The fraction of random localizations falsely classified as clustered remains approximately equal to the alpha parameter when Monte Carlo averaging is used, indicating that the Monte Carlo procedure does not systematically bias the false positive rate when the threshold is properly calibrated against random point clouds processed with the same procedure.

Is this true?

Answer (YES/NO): NO